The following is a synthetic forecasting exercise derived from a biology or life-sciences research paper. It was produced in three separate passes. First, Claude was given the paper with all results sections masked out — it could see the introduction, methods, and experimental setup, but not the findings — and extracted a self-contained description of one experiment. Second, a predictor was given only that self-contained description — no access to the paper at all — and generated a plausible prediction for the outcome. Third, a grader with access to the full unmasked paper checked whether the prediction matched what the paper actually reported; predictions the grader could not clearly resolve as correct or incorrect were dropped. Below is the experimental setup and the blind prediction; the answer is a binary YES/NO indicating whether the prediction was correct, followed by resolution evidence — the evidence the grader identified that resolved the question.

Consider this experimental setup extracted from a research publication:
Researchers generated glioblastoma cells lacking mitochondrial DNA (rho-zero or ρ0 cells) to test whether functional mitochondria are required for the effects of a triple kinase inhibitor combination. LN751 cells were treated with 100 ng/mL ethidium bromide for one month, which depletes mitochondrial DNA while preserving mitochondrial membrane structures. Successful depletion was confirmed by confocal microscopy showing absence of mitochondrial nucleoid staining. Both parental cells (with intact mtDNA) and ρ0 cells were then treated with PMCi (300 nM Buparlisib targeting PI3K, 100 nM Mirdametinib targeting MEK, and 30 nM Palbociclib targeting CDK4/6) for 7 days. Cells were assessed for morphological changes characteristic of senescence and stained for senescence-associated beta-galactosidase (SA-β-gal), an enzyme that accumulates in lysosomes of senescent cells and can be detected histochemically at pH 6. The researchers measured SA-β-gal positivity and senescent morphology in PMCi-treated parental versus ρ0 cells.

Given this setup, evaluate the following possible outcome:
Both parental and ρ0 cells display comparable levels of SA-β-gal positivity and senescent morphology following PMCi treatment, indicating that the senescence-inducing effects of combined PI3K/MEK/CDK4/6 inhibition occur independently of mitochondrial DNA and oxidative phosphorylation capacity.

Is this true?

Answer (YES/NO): NO